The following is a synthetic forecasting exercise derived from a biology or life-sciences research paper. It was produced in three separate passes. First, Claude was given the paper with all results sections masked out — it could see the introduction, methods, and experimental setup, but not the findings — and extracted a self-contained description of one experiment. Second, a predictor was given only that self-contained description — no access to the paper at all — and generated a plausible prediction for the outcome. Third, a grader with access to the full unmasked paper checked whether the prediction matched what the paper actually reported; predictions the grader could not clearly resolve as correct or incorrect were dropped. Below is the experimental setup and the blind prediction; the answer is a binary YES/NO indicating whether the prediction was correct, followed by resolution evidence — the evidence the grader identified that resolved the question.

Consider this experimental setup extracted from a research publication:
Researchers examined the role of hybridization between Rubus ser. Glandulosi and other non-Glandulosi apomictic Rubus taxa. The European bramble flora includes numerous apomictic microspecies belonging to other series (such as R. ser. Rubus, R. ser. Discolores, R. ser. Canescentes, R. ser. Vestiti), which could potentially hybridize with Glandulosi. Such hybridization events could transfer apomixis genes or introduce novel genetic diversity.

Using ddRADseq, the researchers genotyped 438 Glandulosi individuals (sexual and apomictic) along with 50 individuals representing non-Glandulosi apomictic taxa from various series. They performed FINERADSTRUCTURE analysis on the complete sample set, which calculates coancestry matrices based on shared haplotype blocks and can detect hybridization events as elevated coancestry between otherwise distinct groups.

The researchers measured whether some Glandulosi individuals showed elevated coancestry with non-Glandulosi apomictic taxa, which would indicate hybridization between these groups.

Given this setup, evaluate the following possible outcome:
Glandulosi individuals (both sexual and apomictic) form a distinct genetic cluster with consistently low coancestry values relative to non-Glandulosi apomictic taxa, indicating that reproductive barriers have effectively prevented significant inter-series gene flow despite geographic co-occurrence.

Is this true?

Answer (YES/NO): NO